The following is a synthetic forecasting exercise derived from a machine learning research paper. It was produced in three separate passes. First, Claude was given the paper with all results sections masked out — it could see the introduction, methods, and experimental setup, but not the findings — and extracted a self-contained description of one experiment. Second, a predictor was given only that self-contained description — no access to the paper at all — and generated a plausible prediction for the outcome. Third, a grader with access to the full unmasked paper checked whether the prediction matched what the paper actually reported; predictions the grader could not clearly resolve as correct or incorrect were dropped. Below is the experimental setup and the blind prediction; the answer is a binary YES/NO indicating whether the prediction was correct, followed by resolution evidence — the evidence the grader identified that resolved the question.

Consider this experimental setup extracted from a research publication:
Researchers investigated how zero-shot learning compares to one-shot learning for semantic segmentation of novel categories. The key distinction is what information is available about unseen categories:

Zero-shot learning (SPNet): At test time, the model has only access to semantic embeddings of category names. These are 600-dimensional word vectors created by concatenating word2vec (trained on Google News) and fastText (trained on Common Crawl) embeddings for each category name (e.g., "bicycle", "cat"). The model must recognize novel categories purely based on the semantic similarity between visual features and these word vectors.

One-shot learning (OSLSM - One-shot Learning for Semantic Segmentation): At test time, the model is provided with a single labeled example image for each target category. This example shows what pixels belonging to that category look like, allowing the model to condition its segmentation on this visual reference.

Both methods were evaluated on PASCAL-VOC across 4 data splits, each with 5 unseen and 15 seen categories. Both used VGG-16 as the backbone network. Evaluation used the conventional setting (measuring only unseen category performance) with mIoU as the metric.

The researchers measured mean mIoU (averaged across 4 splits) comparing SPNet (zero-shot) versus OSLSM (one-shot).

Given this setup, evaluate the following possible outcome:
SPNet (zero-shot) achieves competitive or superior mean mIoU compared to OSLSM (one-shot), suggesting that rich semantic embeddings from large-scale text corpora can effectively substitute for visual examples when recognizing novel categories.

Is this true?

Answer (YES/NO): YES